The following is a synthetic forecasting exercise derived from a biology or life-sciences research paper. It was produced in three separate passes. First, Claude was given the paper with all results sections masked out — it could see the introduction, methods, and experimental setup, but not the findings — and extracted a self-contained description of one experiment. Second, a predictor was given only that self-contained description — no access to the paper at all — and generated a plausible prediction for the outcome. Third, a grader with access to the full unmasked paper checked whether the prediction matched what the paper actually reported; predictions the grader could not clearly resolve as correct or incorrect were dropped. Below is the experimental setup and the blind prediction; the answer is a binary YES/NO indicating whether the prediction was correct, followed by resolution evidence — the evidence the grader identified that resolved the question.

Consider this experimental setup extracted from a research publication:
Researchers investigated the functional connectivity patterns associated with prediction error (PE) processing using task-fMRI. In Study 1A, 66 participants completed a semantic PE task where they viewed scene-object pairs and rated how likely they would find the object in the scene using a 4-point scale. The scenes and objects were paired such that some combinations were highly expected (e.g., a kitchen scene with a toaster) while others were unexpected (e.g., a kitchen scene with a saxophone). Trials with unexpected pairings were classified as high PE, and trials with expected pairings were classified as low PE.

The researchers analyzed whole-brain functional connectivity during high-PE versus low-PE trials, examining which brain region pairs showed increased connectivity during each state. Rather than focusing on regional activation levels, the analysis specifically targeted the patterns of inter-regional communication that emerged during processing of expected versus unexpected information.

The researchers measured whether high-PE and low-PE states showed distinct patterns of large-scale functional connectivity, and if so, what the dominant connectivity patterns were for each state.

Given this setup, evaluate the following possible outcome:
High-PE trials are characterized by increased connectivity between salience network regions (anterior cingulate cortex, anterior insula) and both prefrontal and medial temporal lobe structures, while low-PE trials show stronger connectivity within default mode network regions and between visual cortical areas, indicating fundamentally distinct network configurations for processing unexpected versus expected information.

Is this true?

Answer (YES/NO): NO